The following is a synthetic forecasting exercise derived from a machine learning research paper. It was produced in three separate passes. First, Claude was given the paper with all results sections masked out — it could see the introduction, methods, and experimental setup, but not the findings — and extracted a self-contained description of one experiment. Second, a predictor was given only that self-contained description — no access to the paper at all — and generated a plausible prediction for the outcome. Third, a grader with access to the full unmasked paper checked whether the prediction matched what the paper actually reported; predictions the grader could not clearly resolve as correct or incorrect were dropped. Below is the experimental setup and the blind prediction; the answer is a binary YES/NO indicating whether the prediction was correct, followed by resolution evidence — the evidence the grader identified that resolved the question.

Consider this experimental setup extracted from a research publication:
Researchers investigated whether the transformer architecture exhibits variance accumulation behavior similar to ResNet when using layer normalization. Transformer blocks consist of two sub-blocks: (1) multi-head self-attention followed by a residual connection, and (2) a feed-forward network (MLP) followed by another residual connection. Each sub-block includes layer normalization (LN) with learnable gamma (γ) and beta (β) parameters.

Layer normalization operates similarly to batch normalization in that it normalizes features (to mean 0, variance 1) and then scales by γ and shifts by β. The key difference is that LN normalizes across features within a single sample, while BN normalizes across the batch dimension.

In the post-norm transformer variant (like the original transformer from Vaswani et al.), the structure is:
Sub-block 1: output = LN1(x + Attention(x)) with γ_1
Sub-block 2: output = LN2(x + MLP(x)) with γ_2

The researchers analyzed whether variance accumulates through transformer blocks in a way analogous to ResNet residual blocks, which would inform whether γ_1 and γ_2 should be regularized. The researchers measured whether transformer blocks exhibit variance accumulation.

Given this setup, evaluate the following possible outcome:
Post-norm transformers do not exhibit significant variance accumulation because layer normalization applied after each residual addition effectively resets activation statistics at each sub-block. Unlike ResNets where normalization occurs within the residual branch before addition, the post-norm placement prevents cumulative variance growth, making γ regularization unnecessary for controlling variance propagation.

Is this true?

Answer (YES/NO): NO